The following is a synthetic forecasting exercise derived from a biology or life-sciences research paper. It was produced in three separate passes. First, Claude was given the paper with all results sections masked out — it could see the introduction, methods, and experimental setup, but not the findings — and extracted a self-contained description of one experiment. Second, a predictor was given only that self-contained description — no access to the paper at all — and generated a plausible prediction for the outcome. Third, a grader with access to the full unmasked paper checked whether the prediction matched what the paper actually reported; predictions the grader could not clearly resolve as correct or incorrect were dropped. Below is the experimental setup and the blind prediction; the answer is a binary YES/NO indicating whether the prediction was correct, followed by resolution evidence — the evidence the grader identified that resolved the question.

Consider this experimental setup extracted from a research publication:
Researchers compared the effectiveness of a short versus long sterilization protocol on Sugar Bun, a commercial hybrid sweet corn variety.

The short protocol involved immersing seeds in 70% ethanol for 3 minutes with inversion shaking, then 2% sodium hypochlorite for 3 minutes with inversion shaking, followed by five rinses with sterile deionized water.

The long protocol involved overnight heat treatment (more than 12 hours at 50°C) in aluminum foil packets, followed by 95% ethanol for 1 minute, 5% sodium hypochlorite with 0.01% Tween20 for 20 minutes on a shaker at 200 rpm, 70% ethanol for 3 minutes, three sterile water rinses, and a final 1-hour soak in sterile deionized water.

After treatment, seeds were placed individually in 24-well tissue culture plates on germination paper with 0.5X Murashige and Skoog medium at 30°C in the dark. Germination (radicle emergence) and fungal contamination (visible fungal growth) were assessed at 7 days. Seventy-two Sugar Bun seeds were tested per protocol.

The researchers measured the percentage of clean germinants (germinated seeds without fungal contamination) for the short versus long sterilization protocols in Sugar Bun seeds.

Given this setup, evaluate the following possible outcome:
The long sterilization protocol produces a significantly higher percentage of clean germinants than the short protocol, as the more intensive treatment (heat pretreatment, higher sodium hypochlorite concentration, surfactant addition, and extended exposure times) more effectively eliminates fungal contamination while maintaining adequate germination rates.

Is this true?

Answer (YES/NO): NO